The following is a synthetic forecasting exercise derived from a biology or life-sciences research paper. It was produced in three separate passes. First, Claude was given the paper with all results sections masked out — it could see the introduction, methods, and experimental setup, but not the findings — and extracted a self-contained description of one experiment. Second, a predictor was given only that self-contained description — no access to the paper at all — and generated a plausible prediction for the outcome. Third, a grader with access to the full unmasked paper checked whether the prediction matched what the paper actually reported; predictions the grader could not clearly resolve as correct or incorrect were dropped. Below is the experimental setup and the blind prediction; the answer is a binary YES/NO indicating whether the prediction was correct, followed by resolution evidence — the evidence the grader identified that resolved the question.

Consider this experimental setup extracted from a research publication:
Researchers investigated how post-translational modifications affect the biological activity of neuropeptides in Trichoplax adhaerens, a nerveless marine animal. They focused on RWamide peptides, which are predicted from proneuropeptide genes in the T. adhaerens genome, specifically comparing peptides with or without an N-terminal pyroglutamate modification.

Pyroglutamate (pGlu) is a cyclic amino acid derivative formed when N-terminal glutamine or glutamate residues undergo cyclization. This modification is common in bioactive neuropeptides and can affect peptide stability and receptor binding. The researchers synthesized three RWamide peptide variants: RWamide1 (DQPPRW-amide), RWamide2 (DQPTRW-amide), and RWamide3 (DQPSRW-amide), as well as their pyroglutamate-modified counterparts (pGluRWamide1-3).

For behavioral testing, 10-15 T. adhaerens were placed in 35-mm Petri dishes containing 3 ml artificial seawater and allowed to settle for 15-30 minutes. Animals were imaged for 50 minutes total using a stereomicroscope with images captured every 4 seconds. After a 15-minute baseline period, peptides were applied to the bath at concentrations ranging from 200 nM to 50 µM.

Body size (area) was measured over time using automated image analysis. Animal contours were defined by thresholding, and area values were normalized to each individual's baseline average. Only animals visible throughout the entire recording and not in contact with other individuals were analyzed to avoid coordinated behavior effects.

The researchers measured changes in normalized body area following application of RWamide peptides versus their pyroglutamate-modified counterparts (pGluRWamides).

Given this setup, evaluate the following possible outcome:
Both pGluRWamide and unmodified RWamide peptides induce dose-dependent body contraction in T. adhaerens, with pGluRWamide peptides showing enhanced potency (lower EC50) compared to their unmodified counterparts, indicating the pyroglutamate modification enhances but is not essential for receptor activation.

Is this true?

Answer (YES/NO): NO